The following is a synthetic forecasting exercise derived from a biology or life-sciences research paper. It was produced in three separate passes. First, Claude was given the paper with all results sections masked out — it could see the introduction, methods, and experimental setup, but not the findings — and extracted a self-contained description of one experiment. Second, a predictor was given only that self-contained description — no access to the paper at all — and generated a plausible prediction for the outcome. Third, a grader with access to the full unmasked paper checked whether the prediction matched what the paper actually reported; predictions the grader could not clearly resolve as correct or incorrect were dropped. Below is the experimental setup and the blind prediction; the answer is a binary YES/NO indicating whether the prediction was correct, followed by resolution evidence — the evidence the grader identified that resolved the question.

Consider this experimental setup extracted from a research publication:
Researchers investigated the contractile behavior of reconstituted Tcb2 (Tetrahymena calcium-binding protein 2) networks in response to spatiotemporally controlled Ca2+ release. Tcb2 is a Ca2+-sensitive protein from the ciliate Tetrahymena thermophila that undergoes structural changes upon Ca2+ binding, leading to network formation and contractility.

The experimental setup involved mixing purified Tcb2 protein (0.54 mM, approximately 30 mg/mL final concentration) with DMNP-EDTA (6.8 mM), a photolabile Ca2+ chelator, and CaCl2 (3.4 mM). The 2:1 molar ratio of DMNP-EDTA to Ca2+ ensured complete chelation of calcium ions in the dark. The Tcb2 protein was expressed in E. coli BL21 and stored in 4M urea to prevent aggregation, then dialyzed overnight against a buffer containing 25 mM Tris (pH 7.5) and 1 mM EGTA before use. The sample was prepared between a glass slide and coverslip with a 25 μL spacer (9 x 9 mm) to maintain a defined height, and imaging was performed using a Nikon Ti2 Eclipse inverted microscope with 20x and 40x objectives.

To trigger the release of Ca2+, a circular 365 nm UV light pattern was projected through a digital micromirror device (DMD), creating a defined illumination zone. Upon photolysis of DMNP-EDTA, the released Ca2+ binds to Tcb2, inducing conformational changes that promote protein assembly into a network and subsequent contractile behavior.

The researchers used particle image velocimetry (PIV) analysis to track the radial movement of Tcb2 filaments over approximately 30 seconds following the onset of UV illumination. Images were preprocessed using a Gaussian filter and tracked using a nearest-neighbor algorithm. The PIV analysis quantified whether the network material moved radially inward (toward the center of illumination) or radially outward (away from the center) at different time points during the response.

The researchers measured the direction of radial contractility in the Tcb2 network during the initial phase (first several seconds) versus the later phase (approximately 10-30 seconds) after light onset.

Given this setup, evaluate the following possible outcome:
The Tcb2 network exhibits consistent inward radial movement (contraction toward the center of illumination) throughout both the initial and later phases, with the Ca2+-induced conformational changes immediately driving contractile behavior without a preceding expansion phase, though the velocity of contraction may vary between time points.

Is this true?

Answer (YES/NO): YES